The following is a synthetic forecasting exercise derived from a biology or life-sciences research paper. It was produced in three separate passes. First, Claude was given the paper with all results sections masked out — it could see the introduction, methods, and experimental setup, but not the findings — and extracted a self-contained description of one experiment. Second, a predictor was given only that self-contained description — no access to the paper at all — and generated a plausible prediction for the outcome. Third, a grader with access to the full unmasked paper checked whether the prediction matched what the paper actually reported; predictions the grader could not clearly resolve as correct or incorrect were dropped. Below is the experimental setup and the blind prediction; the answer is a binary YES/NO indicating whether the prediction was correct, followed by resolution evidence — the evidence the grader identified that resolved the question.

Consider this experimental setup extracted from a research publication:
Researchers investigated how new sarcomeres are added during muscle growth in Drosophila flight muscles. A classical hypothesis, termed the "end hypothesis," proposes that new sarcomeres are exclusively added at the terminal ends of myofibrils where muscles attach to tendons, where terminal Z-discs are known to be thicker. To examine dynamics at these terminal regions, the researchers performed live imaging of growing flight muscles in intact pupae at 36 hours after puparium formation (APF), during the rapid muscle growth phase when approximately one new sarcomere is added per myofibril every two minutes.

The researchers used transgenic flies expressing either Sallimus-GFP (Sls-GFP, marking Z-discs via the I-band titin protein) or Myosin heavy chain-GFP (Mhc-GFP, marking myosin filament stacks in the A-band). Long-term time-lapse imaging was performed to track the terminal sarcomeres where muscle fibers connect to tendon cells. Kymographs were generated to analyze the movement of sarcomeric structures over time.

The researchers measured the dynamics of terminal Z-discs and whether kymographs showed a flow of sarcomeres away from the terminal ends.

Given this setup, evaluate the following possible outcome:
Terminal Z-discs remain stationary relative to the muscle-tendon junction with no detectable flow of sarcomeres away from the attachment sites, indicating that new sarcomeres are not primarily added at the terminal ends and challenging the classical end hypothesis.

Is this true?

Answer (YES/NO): YES